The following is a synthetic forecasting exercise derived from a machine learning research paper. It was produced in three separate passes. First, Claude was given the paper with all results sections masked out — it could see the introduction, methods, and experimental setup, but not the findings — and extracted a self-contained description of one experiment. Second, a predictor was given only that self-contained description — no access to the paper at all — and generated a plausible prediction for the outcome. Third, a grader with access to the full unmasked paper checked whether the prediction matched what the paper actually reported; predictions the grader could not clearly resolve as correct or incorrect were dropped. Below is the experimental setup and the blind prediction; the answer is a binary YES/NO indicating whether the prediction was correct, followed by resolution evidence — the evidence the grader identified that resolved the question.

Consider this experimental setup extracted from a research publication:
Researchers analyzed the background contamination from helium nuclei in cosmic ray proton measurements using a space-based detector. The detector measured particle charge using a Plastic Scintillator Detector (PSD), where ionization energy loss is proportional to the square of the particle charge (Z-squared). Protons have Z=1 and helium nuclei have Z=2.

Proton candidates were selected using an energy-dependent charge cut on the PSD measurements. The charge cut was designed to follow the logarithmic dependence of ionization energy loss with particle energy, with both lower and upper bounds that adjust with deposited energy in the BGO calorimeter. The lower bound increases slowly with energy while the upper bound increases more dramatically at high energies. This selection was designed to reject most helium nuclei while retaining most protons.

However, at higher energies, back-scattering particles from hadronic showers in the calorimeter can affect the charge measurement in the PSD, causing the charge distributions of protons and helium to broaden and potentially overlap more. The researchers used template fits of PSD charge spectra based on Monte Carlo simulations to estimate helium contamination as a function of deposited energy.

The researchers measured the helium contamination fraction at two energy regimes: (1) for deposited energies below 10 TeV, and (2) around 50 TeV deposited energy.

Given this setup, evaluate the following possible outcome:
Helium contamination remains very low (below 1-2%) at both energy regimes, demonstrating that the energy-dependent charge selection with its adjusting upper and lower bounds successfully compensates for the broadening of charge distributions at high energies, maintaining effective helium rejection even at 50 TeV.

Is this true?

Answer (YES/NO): NO